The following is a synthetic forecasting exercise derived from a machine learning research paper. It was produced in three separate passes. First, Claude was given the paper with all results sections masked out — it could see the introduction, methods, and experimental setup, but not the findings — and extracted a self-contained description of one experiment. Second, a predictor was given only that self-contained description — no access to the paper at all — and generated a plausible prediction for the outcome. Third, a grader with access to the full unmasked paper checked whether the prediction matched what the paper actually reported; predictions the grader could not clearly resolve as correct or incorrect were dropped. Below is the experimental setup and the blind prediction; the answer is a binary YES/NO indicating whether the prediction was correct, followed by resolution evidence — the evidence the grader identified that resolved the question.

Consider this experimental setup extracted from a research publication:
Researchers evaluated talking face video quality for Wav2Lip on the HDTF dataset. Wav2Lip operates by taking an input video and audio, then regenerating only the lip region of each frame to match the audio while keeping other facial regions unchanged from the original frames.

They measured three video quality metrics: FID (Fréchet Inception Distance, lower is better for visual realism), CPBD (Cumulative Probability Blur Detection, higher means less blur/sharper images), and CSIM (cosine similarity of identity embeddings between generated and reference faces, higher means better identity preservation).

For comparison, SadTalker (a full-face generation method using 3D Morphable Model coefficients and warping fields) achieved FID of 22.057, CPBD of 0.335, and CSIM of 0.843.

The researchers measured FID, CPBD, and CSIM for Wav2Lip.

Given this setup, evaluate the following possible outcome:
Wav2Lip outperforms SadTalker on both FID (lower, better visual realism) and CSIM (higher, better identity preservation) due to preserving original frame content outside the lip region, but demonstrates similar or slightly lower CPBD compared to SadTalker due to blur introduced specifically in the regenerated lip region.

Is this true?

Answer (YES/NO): NO